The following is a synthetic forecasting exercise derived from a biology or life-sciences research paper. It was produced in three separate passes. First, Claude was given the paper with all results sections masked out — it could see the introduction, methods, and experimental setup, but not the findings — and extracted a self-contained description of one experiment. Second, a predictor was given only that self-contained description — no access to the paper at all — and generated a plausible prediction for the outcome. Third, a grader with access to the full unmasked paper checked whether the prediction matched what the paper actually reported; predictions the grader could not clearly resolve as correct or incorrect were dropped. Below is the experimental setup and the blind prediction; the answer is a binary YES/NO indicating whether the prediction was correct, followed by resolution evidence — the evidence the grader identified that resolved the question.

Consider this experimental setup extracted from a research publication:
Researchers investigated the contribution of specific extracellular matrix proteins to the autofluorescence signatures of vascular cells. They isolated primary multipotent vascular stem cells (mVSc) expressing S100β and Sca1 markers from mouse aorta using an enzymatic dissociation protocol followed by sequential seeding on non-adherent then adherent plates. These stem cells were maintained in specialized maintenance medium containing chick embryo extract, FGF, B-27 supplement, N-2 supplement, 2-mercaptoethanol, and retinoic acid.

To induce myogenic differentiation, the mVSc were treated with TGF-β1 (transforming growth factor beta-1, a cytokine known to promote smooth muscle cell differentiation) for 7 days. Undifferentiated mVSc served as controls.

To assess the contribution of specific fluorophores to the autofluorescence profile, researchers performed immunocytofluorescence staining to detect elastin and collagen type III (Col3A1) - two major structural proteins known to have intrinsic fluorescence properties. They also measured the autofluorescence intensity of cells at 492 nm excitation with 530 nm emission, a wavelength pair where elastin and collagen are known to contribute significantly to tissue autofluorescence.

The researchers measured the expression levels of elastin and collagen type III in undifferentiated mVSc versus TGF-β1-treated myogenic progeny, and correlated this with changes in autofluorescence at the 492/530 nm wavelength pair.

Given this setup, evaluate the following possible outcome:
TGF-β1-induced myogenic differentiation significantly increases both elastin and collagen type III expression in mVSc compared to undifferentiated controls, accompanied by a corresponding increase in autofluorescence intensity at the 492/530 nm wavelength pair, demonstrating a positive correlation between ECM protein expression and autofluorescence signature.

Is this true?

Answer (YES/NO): NO